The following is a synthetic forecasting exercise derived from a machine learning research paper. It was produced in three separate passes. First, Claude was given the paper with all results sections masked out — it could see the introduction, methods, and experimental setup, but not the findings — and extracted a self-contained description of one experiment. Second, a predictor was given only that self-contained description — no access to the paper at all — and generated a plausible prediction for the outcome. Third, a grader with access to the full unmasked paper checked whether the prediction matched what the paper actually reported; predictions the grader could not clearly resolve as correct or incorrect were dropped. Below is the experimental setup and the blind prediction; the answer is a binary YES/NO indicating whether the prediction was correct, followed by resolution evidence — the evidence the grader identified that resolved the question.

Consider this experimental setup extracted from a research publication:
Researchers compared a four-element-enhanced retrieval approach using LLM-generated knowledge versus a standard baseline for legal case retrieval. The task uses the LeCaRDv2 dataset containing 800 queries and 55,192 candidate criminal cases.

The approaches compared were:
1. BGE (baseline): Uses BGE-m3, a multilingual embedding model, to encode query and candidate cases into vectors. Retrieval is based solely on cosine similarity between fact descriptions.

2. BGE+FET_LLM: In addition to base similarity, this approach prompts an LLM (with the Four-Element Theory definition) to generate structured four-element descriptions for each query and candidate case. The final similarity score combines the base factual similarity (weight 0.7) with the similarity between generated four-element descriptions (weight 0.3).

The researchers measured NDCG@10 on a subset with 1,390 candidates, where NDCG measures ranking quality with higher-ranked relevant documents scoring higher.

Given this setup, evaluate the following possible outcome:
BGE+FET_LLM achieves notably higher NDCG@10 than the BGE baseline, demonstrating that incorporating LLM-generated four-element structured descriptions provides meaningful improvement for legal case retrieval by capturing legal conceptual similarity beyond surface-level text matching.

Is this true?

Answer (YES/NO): YES